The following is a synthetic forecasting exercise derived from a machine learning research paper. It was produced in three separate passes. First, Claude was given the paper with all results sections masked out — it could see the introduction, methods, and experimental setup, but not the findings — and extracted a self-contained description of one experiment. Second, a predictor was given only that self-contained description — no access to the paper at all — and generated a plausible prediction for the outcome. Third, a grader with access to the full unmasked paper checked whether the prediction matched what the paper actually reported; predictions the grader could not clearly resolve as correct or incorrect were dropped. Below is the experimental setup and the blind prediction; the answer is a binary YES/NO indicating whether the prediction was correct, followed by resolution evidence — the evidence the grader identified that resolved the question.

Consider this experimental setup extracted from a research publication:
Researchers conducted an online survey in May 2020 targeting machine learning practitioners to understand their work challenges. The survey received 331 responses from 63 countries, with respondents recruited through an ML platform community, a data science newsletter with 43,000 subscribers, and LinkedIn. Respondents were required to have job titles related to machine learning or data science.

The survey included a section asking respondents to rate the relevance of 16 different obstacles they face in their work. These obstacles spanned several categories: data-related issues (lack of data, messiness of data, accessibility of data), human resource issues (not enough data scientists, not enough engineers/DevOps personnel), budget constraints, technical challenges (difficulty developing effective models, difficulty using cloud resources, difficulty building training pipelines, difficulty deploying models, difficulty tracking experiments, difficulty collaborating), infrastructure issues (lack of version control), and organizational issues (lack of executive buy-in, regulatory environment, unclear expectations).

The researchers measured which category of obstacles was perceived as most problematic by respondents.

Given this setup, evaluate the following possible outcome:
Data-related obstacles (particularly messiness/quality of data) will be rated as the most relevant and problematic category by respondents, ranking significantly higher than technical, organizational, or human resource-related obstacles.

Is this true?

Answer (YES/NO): YES